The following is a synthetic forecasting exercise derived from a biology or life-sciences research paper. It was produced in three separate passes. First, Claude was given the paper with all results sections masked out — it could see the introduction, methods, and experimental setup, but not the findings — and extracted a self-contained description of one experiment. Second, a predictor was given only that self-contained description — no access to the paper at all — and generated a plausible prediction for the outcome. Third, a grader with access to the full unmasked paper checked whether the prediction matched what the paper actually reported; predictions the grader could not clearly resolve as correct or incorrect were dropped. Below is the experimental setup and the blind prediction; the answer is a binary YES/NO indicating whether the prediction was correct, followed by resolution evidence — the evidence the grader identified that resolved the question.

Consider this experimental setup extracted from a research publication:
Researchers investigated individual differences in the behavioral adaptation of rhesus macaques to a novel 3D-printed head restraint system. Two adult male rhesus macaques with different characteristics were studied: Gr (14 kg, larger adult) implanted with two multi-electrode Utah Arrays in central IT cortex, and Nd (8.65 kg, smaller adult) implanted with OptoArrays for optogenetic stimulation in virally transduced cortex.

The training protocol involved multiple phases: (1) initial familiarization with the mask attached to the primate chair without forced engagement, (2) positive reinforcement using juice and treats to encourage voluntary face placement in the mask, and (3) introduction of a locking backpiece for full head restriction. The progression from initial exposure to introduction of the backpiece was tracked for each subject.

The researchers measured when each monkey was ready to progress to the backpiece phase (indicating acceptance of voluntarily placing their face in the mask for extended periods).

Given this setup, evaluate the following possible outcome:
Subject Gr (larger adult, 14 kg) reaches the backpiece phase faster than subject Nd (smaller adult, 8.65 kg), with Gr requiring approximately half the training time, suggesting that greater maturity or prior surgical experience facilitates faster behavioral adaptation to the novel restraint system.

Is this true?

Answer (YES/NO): YES